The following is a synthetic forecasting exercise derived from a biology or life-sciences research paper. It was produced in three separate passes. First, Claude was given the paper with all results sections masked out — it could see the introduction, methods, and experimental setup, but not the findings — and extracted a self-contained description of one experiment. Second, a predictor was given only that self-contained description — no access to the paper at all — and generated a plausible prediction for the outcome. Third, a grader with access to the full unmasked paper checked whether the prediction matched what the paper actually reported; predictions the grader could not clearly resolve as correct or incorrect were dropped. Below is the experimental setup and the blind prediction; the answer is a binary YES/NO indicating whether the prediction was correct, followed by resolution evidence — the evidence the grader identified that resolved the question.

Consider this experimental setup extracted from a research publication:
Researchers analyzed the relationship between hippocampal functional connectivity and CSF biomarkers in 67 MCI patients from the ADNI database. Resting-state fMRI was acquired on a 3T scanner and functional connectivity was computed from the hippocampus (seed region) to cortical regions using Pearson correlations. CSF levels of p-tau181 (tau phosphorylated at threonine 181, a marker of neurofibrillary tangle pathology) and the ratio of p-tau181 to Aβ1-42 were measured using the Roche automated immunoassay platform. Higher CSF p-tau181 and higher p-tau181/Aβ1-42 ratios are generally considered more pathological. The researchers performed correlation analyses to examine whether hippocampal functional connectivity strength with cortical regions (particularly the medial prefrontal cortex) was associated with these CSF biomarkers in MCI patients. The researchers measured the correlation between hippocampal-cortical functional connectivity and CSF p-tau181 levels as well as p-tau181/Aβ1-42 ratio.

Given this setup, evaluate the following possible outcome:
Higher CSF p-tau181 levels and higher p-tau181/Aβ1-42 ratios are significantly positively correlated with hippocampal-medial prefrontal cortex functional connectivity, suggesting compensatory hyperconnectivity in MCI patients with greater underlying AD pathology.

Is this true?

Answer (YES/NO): NO